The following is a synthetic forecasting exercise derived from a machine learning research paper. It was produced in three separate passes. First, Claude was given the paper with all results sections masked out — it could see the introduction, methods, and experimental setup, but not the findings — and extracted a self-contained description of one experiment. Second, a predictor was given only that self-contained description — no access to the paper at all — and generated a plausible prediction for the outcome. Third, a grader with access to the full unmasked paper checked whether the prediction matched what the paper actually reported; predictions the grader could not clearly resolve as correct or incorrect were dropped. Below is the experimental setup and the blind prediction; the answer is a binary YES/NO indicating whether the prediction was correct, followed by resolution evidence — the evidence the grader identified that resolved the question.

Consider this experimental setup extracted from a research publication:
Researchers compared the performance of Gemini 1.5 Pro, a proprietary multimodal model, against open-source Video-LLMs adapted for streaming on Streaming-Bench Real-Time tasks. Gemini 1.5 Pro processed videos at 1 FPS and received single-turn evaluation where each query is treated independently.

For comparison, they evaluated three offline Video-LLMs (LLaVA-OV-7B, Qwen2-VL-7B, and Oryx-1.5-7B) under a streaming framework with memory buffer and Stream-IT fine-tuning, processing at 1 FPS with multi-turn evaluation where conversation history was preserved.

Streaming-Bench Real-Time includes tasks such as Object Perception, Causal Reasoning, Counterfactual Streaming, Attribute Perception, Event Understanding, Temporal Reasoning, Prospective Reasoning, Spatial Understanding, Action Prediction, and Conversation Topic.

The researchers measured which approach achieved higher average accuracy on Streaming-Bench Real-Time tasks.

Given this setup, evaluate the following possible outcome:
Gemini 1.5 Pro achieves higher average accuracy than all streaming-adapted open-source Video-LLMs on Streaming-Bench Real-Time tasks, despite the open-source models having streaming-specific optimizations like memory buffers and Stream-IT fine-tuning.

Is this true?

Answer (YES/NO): NO